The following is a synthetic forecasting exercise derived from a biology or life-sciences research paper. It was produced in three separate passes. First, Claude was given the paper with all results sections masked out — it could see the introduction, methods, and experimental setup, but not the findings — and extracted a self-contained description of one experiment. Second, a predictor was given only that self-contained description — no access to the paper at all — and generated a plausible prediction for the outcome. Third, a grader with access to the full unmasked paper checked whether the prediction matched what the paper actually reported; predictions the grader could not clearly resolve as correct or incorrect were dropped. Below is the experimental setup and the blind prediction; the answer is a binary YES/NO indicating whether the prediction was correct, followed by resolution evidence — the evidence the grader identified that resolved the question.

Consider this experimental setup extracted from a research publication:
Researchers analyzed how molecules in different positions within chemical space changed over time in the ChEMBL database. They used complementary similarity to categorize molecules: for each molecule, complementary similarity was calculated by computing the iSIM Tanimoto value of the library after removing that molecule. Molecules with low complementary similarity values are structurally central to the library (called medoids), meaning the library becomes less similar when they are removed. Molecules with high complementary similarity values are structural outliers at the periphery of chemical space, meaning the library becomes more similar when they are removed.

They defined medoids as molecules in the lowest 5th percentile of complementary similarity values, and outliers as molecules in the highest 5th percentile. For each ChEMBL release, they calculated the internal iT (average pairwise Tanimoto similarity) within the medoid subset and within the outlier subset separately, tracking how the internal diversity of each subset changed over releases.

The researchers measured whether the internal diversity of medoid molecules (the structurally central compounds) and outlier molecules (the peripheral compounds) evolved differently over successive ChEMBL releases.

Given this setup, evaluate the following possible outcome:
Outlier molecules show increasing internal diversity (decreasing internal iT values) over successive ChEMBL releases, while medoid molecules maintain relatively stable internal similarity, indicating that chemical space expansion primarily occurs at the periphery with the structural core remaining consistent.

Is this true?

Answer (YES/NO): NO